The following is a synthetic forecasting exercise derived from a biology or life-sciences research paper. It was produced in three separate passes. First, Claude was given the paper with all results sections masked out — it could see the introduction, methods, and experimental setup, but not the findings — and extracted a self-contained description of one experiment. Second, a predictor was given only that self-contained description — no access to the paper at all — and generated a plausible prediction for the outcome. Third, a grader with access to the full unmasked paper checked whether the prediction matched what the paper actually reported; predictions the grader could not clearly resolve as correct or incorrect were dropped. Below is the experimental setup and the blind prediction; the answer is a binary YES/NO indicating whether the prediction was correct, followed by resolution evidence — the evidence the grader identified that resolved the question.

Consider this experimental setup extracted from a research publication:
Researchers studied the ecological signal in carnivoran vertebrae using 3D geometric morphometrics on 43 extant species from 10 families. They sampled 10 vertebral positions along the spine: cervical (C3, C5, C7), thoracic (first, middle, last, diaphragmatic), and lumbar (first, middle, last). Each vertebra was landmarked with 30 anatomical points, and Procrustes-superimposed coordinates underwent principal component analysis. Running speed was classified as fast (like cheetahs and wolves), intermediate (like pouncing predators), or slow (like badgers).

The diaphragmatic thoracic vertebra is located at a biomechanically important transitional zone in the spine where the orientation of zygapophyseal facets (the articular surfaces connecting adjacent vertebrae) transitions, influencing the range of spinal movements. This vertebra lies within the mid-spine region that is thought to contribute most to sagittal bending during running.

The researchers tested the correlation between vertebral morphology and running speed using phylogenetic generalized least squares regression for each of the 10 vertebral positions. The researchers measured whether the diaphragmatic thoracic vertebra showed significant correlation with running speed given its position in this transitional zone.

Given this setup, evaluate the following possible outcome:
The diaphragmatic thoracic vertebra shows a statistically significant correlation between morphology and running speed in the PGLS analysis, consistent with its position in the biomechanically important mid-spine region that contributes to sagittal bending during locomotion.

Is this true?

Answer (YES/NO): NO